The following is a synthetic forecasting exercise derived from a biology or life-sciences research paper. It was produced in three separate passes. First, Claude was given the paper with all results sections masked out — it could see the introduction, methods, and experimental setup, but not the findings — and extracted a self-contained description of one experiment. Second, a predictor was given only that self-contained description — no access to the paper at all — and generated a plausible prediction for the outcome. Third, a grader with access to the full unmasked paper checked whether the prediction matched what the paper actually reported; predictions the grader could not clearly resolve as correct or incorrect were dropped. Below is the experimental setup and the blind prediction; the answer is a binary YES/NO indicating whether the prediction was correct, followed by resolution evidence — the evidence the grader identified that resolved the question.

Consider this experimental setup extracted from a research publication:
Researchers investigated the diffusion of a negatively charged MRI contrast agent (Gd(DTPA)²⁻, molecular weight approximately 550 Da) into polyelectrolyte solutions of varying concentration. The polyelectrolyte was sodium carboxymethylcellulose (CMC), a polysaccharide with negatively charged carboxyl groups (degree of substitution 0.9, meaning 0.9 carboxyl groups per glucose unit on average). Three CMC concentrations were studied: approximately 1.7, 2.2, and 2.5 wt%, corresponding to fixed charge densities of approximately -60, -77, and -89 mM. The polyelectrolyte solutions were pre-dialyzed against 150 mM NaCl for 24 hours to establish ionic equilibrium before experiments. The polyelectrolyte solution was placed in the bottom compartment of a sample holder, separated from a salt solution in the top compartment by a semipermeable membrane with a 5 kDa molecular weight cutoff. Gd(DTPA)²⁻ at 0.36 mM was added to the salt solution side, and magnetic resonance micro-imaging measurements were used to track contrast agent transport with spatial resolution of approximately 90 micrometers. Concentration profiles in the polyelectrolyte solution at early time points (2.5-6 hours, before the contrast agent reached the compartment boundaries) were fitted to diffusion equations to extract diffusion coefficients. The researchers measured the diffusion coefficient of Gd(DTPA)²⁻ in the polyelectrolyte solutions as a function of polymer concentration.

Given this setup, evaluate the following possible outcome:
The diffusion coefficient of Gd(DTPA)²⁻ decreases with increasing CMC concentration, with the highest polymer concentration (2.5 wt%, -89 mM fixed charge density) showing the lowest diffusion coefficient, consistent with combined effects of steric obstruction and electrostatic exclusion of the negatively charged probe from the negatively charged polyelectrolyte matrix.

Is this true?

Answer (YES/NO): YES